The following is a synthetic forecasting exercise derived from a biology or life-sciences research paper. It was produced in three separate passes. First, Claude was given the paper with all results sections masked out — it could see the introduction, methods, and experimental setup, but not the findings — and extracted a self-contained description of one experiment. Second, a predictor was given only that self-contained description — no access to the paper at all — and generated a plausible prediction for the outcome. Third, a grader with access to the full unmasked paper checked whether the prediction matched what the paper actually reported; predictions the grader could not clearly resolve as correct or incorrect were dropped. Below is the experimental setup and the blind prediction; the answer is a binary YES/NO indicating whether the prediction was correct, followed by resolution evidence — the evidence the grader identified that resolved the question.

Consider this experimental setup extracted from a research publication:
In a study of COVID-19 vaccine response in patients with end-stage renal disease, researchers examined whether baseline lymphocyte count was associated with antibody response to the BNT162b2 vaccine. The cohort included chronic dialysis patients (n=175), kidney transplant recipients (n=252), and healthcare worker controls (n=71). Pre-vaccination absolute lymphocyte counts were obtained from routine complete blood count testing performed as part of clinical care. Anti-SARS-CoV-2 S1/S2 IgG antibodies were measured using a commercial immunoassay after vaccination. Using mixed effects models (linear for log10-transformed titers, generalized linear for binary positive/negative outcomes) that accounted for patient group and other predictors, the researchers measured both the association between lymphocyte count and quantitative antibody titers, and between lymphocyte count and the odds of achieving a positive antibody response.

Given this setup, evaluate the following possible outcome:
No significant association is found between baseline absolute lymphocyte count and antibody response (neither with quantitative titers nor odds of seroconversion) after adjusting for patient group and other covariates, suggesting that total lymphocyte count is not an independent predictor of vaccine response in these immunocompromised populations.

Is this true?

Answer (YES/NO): NO